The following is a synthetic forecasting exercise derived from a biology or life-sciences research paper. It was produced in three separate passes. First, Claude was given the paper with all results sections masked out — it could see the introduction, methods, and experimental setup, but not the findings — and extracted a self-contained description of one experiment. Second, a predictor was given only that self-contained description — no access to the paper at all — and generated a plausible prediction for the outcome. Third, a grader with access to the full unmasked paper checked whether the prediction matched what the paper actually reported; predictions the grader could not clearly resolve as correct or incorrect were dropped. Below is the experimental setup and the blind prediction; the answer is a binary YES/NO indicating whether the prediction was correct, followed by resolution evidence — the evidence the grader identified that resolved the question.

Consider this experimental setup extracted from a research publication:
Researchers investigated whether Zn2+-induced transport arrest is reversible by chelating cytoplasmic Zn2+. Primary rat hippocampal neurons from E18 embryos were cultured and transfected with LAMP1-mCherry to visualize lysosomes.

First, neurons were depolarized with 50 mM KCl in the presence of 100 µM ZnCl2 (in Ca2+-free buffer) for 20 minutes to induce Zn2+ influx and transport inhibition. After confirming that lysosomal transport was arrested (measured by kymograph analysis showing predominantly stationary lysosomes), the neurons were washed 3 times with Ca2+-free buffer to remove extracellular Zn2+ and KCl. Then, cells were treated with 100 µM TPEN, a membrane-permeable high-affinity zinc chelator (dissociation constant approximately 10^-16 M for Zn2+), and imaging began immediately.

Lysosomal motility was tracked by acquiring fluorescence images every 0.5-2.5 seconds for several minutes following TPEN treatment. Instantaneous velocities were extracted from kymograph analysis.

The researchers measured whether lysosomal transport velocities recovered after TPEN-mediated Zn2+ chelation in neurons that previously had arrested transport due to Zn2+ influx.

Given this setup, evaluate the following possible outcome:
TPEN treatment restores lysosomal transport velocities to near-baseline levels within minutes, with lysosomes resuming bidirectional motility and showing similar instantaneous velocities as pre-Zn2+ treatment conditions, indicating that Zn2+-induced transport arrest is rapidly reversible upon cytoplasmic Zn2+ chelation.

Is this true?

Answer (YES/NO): YES